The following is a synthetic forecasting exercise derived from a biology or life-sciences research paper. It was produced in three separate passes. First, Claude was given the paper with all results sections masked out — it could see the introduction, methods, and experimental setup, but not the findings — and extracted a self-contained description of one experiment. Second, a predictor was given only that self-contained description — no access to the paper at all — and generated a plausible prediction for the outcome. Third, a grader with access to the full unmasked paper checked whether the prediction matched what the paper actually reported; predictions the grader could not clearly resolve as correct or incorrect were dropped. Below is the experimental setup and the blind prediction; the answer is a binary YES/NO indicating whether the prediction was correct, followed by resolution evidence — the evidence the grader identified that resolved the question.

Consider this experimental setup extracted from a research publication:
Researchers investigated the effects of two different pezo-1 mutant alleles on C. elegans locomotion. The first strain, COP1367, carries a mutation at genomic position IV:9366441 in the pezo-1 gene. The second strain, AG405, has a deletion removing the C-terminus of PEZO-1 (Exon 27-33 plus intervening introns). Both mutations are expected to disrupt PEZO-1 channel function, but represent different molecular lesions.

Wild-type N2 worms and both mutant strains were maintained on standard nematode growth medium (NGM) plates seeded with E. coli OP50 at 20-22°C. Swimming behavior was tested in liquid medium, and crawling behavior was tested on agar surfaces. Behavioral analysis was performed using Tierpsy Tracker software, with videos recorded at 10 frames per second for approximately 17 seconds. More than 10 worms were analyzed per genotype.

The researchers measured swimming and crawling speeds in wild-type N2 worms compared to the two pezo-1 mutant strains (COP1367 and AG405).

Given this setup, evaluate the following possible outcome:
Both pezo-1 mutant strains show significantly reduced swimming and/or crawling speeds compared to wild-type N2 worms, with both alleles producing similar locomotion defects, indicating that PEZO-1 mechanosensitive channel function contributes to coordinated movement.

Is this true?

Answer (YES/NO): NO